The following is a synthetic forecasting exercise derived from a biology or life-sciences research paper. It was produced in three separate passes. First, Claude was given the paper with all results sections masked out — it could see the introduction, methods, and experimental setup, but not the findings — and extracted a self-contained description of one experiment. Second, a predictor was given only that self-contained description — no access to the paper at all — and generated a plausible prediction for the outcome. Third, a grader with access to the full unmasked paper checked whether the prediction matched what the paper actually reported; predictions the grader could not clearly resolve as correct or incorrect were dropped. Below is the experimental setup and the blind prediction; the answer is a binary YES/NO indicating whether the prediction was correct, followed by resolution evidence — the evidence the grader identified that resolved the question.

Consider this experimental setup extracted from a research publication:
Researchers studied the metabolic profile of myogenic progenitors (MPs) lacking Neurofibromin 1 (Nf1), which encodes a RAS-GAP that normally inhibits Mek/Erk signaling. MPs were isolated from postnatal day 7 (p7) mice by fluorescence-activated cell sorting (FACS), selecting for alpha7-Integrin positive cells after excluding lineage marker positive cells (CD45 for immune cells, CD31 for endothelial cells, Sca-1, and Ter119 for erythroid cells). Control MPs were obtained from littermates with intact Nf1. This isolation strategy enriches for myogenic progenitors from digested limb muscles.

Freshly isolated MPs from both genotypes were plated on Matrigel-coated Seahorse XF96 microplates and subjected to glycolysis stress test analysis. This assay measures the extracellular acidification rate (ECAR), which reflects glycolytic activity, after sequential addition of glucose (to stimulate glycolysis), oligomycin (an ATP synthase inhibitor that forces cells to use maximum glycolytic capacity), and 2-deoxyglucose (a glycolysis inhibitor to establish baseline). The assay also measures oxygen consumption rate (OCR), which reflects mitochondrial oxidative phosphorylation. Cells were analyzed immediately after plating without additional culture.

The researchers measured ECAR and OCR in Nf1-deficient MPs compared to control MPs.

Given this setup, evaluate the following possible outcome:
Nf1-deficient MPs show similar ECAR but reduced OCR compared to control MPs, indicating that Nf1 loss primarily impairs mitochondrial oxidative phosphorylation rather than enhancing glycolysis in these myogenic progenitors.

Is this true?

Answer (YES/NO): NO